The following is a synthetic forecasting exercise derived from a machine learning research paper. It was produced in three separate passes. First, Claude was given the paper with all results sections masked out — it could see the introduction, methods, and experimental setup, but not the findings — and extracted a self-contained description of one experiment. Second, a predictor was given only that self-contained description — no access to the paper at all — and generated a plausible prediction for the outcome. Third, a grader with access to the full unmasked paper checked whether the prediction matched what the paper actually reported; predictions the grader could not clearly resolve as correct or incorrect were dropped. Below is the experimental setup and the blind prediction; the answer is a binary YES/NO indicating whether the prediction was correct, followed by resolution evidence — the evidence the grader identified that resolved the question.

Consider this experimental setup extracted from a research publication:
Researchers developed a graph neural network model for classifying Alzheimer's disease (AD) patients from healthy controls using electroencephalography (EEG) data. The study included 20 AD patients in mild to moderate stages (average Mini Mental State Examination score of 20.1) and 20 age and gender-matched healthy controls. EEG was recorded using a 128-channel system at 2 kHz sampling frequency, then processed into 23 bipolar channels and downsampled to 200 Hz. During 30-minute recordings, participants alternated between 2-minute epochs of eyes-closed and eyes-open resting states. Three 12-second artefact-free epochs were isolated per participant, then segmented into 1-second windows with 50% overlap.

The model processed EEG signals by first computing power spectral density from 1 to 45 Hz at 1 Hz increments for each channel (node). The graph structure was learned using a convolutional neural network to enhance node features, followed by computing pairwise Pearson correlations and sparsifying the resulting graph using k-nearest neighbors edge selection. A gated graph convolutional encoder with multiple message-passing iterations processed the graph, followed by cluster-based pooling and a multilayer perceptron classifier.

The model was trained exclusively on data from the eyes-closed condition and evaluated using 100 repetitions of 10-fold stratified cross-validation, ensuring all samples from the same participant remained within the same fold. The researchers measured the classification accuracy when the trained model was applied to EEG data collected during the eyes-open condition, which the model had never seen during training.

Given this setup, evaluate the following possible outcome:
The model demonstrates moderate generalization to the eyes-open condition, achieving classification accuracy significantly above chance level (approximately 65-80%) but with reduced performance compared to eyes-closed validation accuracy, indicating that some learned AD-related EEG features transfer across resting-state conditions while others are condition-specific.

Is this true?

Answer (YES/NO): NO